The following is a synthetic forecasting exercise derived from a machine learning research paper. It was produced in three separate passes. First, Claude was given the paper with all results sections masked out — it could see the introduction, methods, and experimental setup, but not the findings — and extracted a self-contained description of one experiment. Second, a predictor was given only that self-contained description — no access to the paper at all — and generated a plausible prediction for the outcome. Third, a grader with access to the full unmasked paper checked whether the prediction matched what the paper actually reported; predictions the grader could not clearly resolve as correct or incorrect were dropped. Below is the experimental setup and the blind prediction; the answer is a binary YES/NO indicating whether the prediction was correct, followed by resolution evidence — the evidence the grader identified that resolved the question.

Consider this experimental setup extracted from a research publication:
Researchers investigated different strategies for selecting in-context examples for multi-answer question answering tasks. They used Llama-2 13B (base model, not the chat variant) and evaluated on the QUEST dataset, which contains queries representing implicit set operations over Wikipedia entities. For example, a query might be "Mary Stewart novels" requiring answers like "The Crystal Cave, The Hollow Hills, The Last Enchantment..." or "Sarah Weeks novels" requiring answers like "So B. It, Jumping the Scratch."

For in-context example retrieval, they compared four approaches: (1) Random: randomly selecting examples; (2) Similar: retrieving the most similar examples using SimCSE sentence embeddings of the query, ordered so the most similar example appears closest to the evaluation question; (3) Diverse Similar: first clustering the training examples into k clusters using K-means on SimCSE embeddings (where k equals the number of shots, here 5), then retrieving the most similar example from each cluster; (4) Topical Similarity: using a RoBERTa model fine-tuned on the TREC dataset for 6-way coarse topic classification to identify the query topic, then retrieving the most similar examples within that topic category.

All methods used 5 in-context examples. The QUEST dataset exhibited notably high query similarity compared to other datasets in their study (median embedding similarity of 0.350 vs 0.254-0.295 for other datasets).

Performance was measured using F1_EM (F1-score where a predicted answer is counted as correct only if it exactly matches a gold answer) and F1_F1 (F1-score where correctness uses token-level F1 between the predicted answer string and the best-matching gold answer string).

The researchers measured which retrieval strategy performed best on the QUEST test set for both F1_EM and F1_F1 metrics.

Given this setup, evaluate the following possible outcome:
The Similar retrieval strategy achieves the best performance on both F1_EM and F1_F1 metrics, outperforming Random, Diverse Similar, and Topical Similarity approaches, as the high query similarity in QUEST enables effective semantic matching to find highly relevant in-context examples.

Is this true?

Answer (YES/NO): YES